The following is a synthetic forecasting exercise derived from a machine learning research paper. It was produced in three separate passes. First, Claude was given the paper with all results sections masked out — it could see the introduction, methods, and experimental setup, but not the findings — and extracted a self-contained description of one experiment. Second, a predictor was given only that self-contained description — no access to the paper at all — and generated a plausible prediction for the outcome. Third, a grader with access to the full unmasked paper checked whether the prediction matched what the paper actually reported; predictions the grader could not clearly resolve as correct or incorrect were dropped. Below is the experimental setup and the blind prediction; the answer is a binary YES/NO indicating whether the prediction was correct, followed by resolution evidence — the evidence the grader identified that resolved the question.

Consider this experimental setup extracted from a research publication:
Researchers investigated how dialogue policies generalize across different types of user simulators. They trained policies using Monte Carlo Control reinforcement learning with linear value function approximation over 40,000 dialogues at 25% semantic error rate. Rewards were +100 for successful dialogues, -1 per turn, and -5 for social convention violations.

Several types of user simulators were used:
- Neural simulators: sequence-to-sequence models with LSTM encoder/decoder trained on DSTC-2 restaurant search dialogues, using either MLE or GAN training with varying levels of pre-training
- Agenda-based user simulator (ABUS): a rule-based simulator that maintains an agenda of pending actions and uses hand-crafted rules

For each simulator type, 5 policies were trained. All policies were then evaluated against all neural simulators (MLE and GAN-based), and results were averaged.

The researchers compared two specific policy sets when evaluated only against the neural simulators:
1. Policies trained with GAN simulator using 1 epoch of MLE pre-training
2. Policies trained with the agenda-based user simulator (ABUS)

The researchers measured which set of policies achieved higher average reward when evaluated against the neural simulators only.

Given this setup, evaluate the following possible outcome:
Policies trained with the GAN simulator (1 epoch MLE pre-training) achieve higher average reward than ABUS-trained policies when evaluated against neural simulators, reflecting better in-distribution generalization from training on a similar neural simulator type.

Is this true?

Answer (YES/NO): YES